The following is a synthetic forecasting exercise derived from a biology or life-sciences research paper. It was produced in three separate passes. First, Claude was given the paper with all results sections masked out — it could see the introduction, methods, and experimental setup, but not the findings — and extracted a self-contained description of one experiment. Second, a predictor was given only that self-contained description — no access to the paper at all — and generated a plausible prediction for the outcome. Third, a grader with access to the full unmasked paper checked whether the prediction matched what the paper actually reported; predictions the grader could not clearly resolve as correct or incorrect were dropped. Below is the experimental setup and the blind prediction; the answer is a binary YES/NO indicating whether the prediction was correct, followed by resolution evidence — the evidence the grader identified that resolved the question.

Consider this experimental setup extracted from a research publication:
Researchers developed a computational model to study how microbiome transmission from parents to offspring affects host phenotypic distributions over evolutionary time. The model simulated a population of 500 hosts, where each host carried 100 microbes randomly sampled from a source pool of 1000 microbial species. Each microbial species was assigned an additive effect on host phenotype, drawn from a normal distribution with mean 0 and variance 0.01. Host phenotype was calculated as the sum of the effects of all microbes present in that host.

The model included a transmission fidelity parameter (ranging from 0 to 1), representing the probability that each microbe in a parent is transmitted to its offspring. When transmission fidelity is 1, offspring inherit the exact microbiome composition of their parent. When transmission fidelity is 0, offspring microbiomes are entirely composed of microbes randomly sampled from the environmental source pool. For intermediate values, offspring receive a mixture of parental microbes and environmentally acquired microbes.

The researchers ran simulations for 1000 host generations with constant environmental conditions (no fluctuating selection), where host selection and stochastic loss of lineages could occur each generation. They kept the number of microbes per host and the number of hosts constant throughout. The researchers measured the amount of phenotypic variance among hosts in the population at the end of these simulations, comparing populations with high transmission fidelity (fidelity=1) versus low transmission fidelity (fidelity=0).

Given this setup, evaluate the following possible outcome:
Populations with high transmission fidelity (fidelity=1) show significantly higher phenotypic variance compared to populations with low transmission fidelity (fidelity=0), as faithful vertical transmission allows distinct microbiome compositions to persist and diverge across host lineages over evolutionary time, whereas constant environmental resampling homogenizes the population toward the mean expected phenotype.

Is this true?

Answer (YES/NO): NO